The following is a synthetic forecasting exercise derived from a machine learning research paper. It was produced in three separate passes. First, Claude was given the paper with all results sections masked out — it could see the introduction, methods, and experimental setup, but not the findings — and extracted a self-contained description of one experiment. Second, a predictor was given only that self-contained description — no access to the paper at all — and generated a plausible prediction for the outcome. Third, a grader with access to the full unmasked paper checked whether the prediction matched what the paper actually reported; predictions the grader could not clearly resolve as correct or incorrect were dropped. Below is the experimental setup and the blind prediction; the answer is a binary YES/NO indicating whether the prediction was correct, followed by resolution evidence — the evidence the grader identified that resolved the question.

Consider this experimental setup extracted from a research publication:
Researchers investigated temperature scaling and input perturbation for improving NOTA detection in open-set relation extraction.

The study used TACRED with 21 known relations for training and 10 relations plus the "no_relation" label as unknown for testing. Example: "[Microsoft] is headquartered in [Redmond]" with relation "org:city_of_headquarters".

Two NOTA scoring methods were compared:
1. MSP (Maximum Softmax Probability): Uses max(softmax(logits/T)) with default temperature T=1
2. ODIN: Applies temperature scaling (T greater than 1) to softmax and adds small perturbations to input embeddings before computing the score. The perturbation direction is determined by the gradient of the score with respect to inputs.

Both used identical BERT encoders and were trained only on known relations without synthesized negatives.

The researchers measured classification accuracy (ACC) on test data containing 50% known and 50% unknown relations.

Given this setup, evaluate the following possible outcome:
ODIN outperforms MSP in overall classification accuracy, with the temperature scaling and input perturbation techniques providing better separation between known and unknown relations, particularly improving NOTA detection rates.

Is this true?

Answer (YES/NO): YES